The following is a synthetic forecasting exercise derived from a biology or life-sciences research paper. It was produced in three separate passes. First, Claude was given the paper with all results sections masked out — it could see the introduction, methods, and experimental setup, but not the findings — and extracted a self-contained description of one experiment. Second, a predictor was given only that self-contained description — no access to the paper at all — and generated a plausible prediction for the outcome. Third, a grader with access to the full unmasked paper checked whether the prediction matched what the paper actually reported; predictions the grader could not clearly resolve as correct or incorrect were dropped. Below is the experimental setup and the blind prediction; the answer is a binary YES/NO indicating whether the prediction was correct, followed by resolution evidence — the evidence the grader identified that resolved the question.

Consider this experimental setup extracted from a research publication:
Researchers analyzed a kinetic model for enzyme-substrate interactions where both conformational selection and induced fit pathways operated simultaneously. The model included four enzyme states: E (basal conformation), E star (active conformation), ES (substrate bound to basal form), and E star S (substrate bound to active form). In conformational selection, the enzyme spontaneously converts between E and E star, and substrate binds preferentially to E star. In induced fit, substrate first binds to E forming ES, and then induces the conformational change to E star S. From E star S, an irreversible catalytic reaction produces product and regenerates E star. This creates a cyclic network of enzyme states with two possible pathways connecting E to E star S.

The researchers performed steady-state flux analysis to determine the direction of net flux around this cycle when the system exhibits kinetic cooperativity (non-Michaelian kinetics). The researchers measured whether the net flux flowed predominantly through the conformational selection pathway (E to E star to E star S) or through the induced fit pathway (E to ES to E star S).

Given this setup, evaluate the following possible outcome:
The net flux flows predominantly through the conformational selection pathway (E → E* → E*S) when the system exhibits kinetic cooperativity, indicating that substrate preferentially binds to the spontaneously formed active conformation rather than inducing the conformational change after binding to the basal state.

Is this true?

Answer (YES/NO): NO